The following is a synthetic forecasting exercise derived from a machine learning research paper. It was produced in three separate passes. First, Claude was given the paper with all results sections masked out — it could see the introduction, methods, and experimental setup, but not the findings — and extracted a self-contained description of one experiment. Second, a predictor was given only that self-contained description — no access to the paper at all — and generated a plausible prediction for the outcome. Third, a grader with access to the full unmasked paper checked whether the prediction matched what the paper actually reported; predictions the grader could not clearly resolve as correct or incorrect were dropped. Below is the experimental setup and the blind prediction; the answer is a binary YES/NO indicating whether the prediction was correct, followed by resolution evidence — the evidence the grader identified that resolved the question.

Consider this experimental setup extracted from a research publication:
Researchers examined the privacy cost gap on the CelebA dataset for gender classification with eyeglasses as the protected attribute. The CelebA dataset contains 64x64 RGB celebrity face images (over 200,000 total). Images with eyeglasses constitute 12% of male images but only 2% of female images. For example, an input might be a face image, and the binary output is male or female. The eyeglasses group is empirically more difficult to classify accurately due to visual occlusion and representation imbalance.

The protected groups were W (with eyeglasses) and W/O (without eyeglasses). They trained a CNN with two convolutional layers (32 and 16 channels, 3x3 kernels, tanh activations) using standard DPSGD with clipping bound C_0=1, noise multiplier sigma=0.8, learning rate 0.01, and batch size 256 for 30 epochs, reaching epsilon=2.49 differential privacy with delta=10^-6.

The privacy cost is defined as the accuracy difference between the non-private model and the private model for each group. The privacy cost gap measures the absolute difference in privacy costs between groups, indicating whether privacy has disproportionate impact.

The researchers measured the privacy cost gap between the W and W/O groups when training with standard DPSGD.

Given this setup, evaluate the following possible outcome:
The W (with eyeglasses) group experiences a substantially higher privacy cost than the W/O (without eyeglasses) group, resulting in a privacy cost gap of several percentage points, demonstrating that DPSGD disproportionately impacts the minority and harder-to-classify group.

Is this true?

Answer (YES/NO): YES